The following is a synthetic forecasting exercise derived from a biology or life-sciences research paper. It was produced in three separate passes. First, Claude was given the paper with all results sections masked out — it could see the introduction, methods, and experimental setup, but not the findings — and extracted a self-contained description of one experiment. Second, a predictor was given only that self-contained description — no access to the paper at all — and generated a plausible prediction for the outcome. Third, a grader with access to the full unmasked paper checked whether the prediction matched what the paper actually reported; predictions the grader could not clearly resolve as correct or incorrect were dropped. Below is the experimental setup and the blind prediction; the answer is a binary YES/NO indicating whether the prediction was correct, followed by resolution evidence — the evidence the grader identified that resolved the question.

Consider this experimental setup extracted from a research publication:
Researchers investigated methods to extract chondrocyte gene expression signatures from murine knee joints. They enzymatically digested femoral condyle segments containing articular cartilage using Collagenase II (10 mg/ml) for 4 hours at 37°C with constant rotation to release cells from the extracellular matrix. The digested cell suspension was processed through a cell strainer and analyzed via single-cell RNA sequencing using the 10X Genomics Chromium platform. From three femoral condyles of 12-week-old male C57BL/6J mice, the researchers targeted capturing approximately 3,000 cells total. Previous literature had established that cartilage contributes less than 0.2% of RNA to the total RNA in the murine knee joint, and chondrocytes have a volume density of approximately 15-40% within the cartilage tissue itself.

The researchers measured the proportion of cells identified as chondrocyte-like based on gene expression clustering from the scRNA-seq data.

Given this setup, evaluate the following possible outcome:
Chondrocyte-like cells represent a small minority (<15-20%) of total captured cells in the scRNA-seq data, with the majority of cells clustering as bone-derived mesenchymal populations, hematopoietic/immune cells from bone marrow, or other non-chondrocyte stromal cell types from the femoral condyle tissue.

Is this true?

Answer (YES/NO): YES